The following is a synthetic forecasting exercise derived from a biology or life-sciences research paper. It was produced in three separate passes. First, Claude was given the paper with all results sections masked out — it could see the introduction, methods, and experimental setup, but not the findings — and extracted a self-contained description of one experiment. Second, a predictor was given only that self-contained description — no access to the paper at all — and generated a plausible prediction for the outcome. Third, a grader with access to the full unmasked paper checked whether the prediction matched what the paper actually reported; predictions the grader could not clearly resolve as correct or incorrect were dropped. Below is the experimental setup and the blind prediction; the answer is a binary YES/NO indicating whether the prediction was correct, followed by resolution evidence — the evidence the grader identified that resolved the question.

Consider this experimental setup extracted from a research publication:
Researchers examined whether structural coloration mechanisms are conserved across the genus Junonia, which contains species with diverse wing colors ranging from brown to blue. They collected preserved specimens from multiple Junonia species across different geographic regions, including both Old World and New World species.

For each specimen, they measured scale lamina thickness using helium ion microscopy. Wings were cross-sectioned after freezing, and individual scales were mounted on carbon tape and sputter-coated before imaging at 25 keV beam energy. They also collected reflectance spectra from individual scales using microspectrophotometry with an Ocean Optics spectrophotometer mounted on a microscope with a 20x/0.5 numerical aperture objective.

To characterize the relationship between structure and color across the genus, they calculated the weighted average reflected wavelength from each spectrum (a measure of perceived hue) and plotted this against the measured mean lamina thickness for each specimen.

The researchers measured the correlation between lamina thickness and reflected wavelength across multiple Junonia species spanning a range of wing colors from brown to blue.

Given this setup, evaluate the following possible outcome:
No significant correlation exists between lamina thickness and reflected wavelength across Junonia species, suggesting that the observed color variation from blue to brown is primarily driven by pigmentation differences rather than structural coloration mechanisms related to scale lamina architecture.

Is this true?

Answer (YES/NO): NO